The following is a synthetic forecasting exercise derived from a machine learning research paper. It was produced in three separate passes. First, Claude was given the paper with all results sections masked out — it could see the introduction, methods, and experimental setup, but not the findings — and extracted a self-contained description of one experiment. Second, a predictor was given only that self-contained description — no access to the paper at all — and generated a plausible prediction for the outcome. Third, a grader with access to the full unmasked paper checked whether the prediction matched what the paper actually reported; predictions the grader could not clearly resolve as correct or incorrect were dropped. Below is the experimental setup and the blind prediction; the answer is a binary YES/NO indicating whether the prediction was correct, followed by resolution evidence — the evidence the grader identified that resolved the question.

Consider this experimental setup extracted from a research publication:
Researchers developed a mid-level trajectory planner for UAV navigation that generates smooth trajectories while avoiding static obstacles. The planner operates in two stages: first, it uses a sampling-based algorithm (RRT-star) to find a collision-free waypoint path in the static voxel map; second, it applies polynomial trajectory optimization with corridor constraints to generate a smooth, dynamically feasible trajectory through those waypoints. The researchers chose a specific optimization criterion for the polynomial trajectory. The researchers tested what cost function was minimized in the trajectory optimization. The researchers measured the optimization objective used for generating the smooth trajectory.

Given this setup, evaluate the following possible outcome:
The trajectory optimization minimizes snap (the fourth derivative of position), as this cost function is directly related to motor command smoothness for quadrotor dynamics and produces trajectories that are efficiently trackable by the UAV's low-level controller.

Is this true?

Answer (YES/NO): YES